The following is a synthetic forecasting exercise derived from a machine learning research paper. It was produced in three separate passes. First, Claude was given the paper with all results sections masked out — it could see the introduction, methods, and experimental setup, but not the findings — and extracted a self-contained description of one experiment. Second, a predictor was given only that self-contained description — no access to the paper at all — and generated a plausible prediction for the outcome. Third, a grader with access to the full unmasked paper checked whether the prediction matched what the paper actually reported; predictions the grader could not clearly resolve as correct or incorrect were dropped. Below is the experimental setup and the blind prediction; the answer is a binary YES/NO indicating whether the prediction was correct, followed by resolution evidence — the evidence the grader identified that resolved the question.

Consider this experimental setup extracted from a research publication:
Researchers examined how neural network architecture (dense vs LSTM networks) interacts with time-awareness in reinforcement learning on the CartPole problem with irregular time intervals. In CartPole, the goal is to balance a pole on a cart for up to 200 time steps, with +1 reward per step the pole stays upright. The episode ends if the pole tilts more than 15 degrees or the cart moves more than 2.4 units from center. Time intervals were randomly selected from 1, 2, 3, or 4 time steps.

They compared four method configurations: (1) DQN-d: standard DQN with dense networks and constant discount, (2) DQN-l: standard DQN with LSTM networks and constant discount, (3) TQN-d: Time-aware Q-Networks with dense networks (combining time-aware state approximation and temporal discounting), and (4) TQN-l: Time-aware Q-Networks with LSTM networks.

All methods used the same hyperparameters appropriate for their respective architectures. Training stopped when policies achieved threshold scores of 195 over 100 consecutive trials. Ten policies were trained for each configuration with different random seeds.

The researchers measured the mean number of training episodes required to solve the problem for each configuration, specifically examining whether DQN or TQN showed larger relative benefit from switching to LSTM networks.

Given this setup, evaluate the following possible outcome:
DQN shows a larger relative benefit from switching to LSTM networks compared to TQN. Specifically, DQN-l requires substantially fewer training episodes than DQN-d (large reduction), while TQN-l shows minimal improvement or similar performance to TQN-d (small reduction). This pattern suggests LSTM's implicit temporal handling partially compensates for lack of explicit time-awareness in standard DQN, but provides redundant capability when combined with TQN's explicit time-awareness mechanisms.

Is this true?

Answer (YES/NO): NO